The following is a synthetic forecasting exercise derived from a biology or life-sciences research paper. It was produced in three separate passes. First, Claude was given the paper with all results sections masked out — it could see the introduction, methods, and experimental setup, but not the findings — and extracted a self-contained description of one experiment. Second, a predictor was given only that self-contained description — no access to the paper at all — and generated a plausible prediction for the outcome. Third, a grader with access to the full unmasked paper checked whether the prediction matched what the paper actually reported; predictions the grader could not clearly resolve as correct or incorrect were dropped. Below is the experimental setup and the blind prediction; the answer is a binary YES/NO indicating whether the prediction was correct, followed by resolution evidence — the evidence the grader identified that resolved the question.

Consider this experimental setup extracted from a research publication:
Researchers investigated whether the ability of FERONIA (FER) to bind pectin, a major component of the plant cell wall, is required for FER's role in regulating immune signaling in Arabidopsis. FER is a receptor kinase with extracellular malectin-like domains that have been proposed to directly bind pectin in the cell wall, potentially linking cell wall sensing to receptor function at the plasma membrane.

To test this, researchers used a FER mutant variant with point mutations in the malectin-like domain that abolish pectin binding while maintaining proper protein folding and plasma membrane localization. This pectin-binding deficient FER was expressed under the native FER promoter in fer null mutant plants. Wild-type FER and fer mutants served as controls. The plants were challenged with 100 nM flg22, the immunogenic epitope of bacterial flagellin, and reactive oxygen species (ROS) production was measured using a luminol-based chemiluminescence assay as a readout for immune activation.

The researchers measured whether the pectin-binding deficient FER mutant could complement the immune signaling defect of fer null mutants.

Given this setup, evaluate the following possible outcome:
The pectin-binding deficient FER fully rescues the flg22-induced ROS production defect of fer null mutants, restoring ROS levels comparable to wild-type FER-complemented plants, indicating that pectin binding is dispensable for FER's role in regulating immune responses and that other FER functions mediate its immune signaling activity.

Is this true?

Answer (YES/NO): YES